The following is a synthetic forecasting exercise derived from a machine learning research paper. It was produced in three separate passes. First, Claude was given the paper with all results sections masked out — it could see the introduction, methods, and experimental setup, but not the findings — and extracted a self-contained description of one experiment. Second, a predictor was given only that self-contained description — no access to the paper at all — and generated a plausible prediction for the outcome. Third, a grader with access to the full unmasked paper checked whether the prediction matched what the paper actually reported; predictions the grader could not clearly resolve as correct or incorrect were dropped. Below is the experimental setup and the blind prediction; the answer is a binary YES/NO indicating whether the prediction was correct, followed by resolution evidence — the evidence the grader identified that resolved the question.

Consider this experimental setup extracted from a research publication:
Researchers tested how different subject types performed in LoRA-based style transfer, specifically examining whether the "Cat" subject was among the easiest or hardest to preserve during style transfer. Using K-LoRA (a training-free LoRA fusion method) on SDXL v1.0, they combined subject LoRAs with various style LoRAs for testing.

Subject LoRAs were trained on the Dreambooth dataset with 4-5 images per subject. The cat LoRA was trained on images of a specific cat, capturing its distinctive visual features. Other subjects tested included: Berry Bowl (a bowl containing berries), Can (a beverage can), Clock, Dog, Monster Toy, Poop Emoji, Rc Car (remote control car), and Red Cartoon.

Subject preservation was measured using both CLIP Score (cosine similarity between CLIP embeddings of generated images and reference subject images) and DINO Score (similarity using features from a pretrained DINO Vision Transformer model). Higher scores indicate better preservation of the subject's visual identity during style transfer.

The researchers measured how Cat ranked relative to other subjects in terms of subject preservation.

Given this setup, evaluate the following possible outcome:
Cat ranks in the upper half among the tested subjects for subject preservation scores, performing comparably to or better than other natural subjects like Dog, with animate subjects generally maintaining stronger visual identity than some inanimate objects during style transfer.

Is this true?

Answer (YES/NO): YES